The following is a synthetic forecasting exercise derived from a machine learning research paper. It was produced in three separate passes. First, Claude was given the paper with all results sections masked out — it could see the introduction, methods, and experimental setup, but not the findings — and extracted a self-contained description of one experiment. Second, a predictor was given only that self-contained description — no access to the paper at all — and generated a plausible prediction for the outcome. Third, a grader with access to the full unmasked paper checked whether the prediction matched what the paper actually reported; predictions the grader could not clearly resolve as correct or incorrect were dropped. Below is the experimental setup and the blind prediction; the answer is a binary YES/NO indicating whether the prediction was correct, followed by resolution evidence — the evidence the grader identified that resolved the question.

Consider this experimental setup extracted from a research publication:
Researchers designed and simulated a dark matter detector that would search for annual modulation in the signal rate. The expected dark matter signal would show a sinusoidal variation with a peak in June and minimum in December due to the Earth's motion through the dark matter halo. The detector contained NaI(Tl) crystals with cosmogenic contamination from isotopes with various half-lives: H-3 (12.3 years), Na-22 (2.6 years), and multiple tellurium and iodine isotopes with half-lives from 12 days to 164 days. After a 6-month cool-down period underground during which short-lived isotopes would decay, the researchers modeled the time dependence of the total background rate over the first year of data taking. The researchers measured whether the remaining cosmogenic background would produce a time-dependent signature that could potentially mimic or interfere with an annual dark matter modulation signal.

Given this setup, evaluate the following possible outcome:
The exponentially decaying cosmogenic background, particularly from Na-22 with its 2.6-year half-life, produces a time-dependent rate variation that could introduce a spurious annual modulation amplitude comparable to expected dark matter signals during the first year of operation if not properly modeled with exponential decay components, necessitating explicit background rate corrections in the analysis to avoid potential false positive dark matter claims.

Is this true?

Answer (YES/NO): NO